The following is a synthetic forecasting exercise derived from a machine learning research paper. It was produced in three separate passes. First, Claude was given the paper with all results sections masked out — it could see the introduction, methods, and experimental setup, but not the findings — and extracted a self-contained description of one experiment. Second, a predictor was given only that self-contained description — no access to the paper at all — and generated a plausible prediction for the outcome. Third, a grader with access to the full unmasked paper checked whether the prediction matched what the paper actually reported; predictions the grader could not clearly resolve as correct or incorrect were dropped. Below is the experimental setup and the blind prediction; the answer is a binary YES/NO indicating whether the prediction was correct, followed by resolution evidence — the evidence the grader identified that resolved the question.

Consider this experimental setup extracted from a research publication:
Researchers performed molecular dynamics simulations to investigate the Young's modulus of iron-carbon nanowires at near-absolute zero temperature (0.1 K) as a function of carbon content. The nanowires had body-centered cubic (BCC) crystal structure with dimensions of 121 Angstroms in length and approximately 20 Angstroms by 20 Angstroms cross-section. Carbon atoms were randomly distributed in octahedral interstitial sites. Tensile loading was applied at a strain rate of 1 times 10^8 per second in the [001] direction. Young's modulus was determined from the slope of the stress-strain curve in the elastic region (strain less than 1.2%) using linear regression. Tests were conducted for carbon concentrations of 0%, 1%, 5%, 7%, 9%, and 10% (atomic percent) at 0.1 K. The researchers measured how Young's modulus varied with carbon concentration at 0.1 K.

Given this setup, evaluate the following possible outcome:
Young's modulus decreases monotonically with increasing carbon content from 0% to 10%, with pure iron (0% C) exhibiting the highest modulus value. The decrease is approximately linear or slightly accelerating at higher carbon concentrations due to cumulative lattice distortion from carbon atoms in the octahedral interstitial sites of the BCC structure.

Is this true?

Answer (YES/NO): NO